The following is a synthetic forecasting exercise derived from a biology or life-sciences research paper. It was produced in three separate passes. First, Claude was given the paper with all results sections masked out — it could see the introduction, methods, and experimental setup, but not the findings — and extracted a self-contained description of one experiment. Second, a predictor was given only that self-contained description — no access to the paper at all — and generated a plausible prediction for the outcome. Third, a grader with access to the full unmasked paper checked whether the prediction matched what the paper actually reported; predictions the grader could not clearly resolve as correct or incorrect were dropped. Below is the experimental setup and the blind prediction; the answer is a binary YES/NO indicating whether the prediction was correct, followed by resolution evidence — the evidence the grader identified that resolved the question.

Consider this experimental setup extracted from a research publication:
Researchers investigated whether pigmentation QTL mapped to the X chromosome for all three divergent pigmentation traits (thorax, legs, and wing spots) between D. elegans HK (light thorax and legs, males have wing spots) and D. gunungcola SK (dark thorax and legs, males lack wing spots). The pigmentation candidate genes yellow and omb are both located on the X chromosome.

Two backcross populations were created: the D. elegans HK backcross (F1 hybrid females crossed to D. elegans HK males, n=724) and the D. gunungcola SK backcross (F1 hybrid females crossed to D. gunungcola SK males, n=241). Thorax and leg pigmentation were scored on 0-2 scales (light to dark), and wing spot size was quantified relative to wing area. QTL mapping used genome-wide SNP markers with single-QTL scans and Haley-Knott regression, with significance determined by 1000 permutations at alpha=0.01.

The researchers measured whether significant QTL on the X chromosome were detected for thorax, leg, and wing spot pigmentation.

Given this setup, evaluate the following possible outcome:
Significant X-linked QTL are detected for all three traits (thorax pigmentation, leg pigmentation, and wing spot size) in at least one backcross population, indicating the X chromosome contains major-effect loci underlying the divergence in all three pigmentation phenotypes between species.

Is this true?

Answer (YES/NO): YES